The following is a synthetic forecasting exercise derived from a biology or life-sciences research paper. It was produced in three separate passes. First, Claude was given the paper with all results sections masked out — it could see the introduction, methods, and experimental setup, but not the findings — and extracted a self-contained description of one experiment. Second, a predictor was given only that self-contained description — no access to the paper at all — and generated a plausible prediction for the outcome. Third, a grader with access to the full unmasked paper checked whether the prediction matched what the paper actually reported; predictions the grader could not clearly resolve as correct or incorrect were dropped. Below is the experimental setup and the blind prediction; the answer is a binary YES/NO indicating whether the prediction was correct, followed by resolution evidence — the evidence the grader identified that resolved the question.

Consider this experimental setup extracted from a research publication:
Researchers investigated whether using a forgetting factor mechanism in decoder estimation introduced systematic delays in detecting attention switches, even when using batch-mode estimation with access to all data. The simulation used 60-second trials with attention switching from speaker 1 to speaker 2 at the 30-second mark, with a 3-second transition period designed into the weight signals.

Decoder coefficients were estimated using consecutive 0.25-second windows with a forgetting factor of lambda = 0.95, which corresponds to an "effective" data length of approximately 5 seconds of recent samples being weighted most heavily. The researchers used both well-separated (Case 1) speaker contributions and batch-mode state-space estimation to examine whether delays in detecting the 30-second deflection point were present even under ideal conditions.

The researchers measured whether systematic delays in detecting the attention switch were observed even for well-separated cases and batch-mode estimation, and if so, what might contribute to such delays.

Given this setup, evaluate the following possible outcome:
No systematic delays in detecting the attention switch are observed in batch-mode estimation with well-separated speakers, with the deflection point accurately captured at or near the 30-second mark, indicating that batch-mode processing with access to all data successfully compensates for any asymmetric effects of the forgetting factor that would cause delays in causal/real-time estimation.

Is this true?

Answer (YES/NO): NO